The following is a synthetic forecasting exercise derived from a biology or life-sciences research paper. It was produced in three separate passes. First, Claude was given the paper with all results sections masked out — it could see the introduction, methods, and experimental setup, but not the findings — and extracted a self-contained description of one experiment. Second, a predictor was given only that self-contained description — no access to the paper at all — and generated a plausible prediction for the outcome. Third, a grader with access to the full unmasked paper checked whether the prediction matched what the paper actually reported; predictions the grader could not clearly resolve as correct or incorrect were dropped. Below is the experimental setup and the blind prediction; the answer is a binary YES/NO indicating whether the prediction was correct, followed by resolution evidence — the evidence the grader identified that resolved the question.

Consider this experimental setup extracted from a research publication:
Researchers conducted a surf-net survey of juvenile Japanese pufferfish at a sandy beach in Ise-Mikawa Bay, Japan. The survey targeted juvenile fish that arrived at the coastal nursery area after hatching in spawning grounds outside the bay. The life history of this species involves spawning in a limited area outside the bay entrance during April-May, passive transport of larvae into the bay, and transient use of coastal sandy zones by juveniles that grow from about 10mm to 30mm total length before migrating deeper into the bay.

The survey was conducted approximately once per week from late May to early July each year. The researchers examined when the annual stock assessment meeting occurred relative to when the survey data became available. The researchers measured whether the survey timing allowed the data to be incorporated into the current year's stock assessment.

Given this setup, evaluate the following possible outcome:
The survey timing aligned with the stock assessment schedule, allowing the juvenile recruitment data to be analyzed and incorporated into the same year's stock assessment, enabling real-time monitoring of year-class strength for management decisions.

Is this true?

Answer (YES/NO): YES